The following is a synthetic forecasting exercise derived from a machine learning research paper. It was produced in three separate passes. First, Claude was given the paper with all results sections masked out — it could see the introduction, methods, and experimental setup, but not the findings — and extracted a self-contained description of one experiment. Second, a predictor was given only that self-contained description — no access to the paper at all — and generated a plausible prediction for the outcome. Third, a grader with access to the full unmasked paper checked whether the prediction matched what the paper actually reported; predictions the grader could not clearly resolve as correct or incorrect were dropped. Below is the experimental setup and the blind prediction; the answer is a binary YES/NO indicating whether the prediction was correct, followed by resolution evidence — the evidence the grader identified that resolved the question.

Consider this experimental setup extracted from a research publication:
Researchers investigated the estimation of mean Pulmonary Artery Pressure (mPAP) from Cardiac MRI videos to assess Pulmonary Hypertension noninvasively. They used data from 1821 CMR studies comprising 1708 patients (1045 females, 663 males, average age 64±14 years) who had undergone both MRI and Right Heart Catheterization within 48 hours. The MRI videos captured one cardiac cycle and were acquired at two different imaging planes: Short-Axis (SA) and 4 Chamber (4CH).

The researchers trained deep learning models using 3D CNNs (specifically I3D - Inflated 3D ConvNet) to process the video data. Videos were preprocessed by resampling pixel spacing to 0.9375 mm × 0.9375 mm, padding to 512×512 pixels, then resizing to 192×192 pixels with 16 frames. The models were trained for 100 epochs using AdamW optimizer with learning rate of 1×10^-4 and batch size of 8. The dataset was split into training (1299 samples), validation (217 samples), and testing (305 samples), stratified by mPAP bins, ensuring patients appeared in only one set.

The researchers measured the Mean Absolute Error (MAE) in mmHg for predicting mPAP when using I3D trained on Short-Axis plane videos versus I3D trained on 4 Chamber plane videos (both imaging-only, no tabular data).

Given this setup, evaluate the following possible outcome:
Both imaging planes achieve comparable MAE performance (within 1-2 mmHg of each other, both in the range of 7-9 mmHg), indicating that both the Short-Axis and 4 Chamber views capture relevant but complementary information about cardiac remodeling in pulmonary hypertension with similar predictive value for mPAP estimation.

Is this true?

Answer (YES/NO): NO